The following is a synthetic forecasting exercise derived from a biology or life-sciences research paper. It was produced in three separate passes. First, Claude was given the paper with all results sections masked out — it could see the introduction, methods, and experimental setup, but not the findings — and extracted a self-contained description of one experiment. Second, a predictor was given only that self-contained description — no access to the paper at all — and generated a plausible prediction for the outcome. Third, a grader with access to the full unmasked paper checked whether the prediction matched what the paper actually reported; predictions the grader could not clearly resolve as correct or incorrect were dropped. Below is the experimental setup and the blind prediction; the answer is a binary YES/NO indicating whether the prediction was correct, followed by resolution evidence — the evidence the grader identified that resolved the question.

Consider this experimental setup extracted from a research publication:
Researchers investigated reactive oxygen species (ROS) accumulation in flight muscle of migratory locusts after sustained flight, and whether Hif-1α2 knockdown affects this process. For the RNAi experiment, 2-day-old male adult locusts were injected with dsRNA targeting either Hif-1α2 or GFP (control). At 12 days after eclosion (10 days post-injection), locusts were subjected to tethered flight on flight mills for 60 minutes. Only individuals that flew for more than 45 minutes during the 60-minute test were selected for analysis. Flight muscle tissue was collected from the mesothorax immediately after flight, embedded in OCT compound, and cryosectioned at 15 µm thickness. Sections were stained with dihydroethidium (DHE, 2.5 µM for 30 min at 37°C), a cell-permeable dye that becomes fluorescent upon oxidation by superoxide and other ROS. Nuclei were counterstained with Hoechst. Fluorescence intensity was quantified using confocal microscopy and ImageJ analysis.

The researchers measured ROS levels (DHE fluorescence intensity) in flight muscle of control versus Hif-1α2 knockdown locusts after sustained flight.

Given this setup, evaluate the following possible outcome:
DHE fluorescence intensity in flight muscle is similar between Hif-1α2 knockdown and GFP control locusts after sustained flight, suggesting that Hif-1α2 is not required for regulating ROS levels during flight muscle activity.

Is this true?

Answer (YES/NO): NO